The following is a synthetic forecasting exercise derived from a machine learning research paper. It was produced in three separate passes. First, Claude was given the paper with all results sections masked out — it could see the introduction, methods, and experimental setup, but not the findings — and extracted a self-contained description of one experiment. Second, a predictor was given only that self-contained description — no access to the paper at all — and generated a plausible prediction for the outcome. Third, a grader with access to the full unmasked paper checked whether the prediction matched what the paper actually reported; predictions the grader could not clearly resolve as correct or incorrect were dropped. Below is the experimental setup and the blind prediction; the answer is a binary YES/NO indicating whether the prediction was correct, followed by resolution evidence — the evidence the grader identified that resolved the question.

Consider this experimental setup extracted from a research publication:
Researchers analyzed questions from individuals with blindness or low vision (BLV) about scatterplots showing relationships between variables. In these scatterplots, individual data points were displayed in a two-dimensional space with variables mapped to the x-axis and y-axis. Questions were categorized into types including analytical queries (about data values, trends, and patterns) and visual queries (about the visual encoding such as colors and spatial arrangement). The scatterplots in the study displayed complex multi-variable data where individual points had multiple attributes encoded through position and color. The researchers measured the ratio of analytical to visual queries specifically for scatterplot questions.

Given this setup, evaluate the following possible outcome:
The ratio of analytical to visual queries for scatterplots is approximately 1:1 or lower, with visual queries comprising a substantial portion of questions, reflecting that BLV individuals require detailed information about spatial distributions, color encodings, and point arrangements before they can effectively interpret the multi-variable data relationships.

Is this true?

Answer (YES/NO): NO